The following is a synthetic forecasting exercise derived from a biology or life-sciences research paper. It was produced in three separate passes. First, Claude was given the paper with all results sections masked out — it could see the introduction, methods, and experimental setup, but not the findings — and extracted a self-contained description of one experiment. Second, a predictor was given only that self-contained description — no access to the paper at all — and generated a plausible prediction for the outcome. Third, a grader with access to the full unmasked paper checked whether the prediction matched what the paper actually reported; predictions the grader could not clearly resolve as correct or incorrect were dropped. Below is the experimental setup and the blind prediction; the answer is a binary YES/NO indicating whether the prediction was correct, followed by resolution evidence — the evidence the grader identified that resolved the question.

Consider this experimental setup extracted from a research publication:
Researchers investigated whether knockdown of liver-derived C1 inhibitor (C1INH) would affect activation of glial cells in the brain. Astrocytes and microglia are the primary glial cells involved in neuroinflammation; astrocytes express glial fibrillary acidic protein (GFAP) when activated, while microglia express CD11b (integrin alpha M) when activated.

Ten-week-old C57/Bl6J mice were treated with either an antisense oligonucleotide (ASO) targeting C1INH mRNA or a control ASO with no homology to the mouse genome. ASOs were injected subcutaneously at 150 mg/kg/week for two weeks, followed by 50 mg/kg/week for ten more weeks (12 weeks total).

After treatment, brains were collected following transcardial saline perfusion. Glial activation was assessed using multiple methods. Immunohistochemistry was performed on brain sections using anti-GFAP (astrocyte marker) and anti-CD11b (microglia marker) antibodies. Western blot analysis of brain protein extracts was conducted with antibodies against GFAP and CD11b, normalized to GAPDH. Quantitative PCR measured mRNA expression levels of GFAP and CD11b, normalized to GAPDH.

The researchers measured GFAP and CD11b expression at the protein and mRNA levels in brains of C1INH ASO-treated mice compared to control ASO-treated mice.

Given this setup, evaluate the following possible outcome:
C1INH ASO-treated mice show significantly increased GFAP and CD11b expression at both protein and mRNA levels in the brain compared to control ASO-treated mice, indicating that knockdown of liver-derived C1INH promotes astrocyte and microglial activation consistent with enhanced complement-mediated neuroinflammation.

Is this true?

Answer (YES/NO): NO